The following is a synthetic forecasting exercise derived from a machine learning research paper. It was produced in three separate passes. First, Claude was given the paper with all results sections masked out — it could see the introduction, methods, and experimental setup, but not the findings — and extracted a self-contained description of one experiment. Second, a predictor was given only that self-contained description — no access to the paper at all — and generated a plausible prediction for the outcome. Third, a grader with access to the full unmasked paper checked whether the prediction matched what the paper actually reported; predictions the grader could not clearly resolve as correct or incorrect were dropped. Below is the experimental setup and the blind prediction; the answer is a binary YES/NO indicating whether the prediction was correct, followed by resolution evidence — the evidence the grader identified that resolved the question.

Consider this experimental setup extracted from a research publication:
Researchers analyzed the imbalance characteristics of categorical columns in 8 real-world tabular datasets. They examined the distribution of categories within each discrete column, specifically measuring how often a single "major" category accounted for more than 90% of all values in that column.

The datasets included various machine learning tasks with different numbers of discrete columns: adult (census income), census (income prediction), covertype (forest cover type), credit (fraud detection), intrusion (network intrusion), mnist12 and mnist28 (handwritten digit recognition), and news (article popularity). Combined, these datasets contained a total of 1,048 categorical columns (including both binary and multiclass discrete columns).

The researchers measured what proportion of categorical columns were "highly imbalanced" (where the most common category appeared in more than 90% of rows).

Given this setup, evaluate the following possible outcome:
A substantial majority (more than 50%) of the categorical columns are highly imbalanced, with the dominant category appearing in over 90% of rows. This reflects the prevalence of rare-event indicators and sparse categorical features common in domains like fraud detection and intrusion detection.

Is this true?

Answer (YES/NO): YES